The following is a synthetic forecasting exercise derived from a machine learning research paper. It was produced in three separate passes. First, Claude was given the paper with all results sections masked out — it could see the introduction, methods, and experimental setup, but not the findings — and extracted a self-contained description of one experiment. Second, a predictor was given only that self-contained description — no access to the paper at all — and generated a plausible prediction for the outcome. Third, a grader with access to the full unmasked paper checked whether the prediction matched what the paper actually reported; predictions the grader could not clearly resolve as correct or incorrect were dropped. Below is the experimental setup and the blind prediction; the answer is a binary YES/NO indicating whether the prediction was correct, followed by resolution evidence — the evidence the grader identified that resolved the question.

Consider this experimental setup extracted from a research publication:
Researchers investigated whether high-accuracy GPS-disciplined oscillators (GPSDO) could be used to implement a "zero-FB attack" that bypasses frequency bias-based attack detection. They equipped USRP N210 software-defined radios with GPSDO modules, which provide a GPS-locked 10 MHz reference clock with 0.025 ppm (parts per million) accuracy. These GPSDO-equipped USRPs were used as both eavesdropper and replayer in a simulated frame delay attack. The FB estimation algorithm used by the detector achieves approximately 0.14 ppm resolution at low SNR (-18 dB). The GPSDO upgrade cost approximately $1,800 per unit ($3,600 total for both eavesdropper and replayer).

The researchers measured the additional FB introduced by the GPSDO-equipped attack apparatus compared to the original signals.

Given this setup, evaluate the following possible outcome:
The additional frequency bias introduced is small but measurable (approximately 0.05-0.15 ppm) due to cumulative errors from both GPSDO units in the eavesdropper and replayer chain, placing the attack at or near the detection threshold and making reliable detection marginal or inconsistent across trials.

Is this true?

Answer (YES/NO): NO